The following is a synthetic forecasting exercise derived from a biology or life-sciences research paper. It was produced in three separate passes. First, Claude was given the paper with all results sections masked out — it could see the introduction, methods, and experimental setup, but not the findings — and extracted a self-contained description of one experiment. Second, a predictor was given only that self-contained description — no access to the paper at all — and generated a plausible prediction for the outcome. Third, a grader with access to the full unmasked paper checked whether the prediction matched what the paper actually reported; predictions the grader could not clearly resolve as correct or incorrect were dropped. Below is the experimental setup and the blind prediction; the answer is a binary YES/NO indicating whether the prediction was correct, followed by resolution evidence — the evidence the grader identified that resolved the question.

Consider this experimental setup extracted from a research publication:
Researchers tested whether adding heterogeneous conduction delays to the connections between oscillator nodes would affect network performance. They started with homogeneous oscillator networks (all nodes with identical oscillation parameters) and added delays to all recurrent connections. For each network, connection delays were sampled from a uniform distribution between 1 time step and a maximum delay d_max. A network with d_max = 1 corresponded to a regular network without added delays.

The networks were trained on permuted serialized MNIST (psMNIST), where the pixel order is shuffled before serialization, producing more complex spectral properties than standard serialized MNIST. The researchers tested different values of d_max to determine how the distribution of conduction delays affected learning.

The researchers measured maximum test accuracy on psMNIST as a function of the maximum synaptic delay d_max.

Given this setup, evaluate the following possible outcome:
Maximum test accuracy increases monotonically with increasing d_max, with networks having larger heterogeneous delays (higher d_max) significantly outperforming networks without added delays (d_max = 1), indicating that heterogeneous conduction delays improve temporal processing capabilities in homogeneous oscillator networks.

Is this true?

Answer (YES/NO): YES